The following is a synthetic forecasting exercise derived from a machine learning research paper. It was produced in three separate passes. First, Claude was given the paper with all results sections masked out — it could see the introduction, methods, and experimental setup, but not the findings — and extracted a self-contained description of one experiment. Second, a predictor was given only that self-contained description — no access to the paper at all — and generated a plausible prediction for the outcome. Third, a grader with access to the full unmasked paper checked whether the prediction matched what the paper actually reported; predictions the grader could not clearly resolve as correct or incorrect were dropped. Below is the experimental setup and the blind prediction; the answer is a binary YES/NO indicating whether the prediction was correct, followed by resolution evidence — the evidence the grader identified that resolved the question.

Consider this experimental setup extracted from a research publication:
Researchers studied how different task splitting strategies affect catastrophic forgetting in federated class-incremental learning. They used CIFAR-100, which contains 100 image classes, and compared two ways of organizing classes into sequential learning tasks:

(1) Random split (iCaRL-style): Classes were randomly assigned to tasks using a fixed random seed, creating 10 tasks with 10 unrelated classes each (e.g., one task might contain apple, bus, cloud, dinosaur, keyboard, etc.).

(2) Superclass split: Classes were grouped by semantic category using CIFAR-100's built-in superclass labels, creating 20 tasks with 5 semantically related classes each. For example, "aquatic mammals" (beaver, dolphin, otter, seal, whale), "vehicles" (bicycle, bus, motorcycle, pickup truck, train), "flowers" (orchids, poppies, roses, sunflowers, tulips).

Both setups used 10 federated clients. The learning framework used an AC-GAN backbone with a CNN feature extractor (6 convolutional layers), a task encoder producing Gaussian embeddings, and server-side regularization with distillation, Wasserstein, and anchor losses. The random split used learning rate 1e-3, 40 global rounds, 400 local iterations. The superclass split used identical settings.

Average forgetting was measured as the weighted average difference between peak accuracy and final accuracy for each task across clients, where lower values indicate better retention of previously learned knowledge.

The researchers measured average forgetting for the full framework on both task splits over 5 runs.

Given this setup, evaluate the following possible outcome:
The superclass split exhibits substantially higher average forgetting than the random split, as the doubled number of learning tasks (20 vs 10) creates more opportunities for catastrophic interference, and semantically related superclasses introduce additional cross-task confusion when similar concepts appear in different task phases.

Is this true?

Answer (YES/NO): YES